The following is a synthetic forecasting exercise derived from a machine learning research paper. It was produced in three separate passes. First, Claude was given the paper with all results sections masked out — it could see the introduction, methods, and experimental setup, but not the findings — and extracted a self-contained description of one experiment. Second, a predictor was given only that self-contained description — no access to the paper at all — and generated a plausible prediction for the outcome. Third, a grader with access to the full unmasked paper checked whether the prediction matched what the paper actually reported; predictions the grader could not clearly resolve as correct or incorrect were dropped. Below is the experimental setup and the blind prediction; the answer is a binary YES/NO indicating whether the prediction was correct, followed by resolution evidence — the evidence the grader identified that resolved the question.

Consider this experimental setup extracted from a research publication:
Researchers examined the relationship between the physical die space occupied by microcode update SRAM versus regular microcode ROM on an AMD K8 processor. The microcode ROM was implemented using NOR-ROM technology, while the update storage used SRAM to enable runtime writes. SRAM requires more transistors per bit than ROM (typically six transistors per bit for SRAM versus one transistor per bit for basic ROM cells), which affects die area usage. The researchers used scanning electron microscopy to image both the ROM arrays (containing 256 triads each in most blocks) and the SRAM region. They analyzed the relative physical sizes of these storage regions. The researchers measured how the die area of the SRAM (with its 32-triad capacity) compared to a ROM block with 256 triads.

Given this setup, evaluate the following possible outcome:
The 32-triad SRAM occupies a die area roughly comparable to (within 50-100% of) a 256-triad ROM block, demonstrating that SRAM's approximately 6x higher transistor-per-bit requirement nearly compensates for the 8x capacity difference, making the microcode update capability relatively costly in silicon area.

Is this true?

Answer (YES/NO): YES